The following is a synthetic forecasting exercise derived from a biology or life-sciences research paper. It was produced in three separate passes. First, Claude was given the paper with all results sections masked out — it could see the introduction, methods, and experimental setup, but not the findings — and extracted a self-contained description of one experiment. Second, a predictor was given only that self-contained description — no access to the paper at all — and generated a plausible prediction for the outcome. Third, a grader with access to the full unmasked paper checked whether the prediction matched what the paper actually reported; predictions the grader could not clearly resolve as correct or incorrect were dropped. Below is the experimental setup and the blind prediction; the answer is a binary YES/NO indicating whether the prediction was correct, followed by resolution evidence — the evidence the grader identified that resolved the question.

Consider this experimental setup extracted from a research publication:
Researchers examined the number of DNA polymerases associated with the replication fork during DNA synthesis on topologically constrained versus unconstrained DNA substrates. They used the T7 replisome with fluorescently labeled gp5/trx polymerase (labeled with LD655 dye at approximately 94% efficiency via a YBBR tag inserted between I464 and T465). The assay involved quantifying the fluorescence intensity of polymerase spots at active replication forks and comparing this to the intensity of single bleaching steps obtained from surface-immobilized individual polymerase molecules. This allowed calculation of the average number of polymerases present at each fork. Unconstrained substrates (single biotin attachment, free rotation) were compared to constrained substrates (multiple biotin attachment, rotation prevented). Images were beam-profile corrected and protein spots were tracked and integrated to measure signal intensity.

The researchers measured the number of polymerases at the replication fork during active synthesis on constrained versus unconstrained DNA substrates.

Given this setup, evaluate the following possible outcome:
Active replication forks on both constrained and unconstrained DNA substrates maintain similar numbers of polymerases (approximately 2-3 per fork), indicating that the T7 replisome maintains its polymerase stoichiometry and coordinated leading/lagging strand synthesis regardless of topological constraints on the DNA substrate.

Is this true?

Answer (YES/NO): NO